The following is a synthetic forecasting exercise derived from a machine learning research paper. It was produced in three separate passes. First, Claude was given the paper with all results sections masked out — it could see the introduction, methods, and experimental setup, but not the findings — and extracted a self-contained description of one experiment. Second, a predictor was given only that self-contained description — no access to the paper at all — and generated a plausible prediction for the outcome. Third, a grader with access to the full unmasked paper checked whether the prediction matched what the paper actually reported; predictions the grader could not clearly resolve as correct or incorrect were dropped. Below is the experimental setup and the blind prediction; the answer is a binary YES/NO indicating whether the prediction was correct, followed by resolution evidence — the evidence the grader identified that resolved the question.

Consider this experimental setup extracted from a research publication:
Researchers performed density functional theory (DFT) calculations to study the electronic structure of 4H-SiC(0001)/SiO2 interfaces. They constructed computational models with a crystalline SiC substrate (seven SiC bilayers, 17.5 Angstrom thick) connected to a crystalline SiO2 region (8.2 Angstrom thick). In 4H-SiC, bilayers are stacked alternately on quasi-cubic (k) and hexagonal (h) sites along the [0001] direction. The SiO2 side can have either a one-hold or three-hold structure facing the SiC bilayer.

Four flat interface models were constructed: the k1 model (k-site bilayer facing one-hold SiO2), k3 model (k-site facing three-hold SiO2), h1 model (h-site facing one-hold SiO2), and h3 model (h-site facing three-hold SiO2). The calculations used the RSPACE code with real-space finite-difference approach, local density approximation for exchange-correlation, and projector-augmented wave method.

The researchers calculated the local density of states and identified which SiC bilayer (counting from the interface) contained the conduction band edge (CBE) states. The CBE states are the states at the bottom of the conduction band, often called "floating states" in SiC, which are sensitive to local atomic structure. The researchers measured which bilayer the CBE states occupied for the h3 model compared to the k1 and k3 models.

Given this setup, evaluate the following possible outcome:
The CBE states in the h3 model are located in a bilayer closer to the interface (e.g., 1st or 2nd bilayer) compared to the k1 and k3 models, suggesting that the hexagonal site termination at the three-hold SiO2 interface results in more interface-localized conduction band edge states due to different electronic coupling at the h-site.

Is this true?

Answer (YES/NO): YES